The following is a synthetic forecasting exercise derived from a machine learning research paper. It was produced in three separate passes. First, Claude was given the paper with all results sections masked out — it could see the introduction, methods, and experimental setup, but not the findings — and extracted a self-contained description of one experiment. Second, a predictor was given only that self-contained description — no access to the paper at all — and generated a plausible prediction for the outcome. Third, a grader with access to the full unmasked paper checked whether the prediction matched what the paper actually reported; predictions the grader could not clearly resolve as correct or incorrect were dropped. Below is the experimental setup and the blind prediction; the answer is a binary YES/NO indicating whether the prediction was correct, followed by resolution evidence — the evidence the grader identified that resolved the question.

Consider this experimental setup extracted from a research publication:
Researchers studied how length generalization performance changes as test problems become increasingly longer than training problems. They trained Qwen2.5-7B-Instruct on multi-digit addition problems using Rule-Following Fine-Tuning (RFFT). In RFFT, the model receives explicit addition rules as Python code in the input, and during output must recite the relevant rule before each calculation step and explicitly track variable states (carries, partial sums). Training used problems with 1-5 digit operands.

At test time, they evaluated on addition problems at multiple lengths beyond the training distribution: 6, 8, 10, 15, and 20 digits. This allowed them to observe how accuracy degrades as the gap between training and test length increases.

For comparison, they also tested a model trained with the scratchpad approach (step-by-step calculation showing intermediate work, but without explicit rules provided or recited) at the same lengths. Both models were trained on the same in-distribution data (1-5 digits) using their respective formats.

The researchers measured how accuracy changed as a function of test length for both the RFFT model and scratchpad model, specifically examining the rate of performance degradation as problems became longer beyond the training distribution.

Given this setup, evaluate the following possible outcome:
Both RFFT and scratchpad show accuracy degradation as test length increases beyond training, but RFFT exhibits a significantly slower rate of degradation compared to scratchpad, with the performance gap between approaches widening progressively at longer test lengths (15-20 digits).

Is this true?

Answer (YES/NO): NO